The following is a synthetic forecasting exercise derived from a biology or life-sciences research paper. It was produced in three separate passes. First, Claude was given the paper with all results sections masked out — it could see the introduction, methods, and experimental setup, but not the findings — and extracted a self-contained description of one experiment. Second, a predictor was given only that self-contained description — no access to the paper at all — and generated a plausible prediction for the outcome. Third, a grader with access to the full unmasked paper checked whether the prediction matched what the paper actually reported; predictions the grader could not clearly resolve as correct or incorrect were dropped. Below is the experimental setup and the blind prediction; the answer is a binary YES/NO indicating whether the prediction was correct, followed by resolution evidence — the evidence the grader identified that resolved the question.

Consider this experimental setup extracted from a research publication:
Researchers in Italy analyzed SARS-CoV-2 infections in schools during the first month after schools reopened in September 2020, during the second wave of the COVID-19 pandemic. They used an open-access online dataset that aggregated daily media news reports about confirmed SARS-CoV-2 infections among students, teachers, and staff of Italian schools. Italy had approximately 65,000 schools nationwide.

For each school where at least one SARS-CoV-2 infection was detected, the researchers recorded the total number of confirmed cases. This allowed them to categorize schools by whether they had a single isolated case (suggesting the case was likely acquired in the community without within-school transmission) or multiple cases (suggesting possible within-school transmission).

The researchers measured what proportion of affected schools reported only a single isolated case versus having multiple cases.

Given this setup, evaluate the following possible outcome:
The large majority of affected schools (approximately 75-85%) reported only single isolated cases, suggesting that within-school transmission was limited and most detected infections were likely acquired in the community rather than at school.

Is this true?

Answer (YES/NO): NO